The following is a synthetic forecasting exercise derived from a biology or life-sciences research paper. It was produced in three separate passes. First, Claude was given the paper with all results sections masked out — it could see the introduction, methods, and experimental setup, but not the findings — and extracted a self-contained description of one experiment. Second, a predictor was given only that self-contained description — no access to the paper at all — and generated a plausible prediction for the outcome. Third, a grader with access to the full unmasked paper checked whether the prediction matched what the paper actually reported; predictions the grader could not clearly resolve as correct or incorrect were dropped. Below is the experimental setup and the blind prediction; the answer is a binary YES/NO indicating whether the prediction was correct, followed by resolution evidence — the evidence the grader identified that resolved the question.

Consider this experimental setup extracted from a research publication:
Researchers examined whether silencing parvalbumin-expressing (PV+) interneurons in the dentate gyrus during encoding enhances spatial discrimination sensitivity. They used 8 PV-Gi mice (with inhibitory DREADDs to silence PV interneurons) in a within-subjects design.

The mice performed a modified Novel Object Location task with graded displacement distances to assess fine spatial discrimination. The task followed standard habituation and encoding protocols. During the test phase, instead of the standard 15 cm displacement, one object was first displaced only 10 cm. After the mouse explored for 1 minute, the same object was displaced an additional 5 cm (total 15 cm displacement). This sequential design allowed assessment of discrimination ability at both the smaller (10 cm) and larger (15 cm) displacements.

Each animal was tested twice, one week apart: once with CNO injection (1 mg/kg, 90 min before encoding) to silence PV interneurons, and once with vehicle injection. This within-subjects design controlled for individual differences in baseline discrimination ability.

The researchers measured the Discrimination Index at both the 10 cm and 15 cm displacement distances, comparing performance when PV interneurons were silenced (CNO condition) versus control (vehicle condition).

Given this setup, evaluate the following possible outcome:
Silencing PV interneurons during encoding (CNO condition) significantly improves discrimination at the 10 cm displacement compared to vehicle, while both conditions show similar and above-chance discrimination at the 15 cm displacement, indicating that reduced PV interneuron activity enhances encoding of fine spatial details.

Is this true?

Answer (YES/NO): YES